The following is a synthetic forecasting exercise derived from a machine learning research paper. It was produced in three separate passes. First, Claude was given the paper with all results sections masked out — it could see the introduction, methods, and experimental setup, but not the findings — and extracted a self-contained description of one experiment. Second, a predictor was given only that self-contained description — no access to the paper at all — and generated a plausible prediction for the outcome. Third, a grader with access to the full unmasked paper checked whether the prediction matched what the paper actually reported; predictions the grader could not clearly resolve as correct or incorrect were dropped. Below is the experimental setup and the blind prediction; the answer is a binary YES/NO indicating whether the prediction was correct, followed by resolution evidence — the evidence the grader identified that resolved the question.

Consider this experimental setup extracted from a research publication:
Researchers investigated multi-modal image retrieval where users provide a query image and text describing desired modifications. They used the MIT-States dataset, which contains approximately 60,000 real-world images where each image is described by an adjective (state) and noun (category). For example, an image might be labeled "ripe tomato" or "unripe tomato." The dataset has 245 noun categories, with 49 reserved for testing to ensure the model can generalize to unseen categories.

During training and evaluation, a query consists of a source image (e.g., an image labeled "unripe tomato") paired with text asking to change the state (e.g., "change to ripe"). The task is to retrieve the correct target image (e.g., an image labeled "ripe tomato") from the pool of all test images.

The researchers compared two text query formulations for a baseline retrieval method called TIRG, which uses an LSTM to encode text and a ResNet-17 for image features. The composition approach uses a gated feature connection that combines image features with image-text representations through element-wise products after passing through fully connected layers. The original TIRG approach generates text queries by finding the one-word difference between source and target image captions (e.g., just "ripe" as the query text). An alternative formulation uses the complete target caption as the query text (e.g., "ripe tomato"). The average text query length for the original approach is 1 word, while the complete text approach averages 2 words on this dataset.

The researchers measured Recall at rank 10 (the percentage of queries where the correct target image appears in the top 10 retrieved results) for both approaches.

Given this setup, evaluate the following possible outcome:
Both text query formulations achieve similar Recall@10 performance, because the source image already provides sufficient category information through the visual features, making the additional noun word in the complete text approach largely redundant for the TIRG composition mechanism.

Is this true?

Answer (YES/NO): NO